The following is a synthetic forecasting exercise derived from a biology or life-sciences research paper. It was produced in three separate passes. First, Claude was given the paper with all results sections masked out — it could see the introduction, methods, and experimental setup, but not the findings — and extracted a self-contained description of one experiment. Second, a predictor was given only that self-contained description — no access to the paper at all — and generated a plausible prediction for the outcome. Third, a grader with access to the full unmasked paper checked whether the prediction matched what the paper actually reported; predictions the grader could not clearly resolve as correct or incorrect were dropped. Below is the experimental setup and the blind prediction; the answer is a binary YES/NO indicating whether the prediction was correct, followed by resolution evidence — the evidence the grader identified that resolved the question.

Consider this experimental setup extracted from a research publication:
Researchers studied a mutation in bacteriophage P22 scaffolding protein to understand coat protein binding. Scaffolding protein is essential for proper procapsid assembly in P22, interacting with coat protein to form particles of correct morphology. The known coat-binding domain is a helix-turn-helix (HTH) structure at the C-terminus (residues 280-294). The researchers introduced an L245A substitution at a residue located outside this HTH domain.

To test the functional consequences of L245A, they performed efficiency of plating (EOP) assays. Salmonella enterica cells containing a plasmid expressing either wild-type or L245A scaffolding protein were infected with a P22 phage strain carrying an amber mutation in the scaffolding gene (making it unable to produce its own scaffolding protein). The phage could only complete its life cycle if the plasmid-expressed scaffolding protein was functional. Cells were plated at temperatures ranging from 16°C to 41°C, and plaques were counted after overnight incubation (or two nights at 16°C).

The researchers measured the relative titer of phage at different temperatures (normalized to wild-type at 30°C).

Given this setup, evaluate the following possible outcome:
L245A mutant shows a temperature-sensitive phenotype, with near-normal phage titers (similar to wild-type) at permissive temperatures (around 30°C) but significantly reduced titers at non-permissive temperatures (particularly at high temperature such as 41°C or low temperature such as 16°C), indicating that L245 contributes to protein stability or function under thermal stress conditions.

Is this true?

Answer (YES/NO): NO